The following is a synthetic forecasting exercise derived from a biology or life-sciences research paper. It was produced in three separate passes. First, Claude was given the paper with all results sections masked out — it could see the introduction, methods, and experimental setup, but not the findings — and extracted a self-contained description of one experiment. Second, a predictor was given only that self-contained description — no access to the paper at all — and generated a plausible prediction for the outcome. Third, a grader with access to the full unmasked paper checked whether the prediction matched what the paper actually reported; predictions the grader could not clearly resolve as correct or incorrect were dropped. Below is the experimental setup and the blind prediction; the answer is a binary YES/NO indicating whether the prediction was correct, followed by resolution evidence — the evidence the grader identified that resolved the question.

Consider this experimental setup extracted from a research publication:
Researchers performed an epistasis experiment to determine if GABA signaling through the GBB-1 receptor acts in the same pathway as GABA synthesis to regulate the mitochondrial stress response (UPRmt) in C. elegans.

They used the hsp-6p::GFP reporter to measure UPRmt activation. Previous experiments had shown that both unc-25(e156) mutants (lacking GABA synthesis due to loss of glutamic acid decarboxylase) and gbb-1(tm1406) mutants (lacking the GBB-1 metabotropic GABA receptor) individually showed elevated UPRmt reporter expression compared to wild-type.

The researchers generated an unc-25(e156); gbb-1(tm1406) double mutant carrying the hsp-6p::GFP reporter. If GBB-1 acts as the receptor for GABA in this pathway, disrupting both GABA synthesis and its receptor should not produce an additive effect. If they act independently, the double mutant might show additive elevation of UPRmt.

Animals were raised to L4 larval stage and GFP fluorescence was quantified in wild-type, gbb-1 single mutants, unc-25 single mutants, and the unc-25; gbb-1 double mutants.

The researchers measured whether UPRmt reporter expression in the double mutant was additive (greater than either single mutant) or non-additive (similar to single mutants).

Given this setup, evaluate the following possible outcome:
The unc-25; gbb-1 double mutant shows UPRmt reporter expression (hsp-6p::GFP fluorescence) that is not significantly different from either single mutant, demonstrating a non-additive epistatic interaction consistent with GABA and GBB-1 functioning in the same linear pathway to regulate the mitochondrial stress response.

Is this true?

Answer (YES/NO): YES